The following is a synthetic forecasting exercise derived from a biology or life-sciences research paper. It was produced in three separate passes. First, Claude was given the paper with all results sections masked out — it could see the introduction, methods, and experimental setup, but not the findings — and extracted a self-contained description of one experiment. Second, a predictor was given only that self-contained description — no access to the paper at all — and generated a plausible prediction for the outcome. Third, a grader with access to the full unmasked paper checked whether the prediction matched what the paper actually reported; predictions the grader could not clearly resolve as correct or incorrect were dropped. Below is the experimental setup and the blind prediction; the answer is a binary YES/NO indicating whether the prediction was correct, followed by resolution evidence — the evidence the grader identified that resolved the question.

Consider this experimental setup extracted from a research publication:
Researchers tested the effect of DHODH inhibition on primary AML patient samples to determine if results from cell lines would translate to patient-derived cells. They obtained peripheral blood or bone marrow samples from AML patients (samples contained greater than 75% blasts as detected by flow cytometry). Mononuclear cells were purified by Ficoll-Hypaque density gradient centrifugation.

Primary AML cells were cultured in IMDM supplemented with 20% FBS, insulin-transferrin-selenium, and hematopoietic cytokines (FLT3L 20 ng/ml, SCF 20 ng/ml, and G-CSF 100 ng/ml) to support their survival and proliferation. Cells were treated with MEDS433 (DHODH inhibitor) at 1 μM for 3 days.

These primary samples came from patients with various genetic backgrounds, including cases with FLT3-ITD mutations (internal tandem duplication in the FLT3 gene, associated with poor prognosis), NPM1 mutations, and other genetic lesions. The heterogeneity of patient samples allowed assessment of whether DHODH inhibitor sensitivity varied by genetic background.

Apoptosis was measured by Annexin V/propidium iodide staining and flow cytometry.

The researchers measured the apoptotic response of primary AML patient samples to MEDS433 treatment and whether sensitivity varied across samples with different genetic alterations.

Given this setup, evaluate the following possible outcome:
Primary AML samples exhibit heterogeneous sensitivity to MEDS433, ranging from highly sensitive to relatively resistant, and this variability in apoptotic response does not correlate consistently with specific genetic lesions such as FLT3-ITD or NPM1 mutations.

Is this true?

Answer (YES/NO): NO